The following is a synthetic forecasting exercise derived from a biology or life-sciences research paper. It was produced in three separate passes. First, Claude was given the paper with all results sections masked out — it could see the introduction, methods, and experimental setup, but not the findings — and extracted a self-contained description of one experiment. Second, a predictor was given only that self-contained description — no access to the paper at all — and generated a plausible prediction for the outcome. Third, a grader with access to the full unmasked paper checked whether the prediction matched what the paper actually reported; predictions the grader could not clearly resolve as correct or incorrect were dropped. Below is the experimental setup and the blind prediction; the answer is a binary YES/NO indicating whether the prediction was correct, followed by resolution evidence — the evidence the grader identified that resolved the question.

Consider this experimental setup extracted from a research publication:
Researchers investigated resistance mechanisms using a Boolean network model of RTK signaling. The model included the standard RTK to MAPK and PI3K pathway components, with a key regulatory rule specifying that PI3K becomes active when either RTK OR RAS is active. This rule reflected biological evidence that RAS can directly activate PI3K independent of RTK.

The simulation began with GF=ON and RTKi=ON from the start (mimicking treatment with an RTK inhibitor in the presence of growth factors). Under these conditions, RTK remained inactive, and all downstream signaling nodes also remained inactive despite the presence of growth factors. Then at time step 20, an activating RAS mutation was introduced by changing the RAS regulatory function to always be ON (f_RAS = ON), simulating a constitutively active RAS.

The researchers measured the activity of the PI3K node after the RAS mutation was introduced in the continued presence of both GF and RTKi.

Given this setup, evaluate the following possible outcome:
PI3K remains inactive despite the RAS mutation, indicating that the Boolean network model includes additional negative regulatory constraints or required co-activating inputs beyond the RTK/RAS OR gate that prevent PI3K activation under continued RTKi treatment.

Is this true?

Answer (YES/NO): NO